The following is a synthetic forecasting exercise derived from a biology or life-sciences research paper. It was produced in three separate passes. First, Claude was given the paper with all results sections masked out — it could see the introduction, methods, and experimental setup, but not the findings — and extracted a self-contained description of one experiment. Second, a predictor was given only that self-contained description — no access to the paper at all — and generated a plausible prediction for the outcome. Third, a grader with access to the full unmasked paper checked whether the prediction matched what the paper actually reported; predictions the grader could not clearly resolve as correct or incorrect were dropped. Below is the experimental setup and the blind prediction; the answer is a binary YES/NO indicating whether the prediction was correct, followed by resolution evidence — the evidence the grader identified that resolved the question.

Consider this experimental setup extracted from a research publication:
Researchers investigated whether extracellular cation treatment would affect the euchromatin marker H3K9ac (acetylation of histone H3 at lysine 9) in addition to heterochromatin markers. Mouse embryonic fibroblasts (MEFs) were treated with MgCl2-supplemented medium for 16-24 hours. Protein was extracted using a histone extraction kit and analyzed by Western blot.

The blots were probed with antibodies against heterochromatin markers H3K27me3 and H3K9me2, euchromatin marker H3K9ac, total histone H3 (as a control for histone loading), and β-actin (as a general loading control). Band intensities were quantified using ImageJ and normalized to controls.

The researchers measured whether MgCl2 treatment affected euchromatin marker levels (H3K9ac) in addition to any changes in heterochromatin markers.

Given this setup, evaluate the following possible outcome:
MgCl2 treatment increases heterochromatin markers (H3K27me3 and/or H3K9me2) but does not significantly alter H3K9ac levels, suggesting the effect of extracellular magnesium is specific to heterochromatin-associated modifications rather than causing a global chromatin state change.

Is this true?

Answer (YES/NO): YES